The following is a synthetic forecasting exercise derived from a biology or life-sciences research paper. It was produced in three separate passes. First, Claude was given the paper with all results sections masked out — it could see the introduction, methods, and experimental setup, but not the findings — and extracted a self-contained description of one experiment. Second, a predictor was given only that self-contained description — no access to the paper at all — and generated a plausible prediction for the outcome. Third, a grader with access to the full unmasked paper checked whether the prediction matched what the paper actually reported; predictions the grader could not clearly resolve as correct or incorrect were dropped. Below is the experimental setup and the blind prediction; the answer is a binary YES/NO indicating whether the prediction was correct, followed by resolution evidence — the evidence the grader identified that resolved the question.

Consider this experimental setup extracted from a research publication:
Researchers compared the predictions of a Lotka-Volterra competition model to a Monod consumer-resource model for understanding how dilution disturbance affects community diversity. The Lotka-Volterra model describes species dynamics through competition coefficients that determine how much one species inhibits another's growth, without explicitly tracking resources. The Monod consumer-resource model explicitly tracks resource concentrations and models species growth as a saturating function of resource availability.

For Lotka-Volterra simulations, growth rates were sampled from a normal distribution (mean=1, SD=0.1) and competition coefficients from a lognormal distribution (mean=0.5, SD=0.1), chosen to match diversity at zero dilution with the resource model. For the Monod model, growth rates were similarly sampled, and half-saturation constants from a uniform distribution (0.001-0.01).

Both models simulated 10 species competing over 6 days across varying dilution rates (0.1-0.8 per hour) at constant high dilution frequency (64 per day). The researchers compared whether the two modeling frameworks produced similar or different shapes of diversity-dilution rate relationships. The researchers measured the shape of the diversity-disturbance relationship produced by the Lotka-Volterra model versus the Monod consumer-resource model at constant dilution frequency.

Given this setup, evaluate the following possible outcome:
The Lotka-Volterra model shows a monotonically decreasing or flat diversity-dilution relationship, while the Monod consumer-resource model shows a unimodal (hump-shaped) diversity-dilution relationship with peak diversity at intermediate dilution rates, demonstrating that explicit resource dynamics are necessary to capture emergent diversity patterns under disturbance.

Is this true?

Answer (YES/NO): NO